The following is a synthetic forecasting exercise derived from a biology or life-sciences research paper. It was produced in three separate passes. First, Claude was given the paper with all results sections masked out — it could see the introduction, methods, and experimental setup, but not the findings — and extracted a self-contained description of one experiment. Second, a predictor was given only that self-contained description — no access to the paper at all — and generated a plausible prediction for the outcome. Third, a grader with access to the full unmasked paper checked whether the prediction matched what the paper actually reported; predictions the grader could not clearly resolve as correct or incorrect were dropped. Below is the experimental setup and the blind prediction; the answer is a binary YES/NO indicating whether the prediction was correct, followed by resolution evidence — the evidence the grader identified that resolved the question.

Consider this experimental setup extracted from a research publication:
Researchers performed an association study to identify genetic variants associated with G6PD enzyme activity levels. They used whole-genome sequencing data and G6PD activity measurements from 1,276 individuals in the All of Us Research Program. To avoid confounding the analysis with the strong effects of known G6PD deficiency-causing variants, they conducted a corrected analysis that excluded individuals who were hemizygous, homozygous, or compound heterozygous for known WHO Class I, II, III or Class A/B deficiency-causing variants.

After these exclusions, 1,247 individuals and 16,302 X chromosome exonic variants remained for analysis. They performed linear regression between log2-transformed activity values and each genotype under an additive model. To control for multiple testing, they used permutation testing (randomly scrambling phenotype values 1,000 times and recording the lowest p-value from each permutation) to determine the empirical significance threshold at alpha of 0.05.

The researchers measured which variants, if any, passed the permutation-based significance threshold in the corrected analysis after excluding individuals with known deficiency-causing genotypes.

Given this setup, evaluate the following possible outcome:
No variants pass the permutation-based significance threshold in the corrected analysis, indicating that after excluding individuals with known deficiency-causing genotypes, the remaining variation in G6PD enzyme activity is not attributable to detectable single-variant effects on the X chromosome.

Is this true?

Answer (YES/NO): YES